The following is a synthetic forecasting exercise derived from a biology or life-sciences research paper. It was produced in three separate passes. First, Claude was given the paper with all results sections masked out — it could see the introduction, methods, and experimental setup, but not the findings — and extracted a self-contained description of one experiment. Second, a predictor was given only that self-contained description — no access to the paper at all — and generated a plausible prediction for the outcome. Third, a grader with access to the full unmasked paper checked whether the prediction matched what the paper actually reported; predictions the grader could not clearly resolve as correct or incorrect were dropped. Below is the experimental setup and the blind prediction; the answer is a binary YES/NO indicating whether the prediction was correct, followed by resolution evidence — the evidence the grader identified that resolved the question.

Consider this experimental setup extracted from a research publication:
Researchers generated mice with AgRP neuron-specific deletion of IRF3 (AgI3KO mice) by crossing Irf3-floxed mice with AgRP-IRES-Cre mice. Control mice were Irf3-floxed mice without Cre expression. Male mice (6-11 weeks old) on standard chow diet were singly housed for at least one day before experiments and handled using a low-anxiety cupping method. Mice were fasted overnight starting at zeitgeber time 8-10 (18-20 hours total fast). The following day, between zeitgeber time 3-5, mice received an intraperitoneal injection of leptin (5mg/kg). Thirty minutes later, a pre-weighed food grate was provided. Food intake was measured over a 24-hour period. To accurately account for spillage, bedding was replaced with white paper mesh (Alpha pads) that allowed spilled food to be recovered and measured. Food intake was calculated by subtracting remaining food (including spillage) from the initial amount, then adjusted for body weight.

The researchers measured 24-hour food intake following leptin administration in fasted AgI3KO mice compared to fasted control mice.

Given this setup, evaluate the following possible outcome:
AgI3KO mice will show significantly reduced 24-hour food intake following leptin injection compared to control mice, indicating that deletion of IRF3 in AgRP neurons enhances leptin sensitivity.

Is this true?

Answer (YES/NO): NO